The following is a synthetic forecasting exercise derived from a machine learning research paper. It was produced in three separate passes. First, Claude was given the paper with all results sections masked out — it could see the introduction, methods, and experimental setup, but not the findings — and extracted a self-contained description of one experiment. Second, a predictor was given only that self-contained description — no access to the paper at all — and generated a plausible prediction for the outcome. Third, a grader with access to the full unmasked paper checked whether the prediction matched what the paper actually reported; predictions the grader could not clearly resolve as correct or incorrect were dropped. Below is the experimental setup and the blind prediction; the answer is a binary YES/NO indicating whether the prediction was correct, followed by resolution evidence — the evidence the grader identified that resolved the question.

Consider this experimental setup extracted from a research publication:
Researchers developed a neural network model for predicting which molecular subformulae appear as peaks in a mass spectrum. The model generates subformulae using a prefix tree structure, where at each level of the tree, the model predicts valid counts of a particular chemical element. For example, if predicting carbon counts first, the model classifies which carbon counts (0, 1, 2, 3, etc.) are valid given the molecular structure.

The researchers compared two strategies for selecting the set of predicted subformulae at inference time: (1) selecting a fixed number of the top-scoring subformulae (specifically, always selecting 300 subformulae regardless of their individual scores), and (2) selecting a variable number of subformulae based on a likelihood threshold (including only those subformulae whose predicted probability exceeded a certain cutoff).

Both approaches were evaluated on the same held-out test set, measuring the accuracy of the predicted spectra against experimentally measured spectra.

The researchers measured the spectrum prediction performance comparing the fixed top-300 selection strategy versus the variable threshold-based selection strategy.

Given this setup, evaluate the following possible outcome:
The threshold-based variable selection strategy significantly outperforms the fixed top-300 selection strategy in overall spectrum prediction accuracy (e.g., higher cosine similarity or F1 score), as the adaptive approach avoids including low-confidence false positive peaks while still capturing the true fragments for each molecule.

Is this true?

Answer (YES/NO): NO